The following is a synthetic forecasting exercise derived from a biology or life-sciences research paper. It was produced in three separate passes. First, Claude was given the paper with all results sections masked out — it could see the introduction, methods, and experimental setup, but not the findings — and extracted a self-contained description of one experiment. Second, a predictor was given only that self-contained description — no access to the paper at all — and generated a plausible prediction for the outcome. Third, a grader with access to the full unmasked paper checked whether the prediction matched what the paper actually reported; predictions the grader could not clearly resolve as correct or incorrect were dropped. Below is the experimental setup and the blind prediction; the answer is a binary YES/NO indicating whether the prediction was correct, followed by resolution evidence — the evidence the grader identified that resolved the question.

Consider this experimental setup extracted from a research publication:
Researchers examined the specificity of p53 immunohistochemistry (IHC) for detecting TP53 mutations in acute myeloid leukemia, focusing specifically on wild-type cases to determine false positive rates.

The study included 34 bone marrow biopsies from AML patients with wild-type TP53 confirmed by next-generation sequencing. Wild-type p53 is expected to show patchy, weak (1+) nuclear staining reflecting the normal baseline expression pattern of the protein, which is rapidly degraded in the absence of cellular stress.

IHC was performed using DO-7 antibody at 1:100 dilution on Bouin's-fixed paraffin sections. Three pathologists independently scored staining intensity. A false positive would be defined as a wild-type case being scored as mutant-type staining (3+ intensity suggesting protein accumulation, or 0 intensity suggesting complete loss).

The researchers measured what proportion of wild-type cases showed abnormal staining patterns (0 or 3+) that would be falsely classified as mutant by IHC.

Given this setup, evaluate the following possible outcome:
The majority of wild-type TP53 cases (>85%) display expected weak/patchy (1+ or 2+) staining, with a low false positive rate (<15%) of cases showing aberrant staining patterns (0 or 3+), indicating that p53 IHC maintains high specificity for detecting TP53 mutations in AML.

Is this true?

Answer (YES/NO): YES